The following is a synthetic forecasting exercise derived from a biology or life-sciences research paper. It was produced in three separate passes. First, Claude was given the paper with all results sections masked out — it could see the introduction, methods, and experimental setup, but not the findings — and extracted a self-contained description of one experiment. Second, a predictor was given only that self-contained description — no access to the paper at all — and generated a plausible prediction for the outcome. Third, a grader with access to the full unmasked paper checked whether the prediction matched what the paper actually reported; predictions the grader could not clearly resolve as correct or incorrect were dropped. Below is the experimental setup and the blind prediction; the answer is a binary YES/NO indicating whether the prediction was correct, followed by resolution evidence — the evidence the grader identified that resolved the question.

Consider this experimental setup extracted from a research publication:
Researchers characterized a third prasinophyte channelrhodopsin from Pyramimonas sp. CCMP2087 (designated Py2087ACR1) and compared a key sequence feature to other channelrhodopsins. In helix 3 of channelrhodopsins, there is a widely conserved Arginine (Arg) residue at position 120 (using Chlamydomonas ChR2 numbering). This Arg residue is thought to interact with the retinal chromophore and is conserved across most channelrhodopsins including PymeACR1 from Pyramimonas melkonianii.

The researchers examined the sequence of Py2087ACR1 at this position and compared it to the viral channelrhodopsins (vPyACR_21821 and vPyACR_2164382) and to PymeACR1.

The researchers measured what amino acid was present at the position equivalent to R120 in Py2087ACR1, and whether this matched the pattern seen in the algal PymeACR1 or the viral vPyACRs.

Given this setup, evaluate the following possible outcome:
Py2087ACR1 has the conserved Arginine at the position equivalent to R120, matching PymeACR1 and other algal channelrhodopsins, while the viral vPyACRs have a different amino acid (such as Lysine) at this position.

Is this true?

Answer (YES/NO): NO